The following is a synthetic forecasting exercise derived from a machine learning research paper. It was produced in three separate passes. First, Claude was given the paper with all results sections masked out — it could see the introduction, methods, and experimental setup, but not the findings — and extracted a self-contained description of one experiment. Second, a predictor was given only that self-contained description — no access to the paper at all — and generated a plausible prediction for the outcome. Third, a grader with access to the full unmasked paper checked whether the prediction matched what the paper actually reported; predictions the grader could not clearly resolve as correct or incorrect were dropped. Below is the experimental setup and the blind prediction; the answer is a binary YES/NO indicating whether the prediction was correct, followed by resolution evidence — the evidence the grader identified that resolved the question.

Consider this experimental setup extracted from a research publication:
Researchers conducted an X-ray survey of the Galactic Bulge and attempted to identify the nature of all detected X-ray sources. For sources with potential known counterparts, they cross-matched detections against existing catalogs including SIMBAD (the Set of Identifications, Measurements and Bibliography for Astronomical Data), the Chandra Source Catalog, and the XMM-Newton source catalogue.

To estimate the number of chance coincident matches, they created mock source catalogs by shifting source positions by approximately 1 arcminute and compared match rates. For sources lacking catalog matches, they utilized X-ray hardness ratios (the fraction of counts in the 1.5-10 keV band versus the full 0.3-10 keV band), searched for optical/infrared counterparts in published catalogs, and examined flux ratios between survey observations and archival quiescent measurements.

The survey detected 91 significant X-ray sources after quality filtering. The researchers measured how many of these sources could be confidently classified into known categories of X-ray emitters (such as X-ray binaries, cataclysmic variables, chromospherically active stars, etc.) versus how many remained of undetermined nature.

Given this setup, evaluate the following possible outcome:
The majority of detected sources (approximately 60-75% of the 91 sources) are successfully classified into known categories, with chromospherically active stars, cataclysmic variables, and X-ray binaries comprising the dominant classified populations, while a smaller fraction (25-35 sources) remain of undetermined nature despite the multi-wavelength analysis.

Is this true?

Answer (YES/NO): NO